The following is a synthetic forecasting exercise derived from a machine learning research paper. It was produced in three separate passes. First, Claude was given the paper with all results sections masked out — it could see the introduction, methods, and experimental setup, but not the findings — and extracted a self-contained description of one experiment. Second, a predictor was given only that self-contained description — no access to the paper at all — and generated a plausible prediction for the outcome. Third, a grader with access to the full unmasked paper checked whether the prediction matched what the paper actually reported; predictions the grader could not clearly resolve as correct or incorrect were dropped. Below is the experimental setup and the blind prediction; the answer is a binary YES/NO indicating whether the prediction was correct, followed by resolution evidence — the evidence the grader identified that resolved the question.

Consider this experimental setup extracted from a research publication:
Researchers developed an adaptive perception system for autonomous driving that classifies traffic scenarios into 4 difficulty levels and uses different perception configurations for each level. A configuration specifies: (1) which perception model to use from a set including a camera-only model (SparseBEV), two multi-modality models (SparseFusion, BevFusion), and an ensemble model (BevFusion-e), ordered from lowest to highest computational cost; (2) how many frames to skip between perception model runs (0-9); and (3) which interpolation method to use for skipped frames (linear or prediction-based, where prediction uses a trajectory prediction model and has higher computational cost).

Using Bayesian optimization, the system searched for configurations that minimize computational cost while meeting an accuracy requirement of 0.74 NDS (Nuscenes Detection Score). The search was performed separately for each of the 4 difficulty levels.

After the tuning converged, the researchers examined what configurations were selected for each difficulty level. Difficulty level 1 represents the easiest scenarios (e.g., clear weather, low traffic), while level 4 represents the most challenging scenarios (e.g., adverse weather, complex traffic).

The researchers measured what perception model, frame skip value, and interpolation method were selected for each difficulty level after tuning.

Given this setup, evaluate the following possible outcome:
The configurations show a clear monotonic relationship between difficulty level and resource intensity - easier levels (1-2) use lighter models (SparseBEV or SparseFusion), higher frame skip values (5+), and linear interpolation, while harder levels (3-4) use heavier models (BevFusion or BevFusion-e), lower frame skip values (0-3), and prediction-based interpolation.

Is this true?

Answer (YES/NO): NO